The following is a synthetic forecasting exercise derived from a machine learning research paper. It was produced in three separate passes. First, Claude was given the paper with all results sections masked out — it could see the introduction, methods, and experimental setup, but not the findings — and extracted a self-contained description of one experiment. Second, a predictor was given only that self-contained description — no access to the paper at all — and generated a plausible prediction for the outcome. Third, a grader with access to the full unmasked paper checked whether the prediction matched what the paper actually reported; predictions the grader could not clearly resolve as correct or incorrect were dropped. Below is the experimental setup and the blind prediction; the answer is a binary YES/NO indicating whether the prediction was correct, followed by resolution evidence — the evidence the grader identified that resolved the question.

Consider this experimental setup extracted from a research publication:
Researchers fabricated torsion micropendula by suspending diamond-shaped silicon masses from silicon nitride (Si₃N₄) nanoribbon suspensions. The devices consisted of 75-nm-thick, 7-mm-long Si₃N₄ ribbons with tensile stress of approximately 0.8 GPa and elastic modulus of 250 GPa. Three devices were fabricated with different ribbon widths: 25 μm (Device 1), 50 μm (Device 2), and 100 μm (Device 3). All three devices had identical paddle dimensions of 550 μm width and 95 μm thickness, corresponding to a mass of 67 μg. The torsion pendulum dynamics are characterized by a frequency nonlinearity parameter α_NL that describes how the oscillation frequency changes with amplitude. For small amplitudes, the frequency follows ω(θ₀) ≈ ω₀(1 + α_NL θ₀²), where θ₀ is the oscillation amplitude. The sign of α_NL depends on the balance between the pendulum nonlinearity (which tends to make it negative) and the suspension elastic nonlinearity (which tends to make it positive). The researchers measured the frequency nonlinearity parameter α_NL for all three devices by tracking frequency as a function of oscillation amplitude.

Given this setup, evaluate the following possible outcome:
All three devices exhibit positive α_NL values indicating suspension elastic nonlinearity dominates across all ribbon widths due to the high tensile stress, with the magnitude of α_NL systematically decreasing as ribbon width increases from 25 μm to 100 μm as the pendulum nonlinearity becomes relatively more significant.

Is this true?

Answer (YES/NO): NO